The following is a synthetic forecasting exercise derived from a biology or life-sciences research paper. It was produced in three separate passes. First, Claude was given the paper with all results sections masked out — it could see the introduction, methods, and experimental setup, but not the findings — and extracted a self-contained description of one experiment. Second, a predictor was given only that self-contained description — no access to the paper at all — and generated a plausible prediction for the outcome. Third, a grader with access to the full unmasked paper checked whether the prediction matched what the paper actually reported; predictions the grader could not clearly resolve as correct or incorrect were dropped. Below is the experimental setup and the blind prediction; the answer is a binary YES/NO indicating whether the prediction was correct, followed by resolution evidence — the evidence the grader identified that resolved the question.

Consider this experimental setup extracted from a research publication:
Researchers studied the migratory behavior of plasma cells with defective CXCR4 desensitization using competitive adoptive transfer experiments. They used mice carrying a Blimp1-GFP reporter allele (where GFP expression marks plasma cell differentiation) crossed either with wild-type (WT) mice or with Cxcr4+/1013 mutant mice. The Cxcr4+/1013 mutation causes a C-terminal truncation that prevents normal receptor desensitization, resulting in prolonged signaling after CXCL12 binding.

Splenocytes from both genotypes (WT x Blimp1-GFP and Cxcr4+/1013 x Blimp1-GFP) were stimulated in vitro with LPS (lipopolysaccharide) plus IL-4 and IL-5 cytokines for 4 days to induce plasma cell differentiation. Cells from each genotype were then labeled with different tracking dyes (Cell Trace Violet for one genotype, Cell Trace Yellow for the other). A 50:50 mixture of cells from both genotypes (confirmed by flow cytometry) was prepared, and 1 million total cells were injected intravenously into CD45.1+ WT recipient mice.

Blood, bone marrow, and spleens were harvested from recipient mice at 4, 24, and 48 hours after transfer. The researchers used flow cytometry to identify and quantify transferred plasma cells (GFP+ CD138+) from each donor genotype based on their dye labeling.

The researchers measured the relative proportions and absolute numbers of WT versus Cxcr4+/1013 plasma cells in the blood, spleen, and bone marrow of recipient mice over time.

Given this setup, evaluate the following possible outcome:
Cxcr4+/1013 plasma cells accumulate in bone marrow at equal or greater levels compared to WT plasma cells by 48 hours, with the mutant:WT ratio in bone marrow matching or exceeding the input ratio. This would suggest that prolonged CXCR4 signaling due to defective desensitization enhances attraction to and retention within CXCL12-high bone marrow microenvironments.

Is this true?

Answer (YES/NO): YES